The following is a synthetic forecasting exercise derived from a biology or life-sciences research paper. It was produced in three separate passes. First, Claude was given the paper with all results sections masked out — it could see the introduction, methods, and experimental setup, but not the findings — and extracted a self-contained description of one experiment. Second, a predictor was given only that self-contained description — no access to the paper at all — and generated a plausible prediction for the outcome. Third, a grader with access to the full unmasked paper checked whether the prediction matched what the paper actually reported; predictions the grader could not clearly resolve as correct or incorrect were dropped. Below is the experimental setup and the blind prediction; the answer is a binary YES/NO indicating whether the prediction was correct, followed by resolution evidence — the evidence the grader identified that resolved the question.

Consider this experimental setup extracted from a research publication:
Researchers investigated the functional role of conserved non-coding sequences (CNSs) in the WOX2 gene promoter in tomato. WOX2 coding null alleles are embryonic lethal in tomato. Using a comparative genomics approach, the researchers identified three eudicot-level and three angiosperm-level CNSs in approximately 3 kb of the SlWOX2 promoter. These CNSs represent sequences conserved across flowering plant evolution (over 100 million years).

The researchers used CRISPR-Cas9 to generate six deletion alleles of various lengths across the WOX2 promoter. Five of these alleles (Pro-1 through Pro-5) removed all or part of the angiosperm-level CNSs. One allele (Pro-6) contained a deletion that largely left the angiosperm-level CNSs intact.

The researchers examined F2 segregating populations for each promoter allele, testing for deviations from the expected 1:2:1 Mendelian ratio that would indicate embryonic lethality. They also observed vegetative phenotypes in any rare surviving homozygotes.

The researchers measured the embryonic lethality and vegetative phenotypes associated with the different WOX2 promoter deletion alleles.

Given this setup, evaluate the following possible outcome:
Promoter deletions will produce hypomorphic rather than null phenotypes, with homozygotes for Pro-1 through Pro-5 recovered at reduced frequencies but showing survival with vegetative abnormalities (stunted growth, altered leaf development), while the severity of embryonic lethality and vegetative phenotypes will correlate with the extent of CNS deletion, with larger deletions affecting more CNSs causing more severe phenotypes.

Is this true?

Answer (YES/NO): NO